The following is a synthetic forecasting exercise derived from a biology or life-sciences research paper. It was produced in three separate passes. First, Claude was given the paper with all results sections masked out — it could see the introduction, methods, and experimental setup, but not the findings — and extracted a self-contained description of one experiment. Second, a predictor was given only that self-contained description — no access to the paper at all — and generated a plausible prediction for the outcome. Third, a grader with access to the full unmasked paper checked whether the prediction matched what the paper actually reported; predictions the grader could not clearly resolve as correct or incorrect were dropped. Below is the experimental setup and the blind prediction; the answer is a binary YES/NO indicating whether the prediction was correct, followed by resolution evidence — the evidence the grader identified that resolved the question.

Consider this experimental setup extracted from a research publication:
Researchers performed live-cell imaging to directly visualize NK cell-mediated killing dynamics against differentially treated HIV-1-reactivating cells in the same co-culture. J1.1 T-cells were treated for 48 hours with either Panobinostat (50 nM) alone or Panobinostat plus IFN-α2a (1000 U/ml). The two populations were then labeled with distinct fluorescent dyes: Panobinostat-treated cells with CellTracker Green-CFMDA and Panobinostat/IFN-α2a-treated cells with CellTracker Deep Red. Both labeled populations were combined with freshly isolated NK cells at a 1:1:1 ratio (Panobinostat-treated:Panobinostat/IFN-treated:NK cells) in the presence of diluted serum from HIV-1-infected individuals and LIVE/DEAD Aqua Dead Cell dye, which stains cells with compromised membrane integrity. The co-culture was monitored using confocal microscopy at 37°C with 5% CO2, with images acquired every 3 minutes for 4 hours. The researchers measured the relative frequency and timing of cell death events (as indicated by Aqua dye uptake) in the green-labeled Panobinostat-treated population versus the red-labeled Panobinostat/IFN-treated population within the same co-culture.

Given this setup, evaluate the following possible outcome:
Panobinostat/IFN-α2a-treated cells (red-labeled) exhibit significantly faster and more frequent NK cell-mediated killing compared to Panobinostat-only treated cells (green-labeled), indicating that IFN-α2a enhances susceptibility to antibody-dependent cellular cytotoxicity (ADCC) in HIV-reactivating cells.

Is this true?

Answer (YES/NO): YES